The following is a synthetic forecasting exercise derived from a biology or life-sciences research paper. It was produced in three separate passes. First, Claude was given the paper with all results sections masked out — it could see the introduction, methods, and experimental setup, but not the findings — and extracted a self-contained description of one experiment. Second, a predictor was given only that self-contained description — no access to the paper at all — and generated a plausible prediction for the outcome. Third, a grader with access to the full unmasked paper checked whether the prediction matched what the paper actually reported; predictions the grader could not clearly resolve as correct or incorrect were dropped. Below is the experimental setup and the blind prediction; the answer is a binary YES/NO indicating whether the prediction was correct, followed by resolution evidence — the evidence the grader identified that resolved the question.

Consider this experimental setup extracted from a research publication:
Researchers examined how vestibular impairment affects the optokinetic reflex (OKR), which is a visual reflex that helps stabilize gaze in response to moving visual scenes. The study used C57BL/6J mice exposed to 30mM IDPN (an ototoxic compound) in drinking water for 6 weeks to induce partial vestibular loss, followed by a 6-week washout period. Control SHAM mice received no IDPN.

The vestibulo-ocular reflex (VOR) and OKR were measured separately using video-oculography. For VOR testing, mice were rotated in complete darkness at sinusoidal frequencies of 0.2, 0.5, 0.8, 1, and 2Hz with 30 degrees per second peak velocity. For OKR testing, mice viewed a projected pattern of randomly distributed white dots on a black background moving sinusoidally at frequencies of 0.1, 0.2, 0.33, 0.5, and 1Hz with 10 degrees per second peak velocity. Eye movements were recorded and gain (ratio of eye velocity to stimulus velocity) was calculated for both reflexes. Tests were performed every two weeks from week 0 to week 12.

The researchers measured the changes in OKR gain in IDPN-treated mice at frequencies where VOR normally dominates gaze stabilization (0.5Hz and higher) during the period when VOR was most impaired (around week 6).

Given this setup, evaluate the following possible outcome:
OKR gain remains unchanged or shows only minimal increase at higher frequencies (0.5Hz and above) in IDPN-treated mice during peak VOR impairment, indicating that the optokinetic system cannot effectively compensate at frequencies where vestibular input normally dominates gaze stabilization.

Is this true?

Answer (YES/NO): NO